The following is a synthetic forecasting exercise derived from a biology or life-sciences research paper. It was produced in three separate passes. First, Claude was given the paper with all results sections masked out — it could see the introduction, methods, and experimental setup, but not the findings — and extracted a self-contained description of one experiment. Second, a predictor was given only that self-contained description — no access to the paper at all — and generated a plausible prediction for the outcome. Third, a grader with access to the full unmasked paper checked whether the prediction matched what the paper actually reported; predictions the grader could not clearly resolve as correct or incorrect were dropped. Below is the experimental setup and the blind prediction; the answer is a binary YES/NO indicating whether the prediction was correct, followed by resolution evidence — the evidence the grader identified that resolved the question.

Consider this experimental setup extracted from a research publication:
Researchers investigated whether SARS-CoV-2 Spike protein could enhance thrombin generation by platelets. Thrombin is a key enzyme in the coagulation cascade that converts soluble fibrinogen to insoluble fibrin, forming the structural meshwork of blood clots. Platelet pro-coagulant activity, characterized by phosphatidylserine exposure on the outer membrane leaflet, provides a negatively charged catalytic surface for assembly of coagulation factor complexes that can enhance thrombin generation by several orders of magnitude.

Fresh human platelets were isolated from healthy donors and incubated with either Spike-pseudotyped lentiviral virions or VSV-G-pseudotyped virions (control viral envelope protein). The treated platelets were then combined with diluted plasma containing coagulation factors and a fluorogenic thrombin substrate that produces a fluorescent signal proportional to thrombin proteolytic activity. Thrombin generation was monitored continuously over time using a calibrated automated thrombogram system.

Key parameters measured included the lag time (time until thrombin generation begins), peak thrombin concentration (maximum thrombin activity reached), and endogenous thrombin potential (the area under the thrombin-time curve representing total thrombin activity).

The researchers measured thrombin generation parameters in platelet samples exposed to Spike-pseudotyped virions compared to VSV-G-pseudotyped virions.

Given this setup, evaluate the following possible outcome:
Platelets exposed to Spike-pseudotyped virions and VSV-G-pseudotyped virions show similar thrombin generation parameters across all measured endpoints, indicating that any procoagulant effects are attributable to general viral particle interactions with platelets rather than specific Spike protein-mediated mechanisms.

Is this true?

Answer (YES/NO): NO